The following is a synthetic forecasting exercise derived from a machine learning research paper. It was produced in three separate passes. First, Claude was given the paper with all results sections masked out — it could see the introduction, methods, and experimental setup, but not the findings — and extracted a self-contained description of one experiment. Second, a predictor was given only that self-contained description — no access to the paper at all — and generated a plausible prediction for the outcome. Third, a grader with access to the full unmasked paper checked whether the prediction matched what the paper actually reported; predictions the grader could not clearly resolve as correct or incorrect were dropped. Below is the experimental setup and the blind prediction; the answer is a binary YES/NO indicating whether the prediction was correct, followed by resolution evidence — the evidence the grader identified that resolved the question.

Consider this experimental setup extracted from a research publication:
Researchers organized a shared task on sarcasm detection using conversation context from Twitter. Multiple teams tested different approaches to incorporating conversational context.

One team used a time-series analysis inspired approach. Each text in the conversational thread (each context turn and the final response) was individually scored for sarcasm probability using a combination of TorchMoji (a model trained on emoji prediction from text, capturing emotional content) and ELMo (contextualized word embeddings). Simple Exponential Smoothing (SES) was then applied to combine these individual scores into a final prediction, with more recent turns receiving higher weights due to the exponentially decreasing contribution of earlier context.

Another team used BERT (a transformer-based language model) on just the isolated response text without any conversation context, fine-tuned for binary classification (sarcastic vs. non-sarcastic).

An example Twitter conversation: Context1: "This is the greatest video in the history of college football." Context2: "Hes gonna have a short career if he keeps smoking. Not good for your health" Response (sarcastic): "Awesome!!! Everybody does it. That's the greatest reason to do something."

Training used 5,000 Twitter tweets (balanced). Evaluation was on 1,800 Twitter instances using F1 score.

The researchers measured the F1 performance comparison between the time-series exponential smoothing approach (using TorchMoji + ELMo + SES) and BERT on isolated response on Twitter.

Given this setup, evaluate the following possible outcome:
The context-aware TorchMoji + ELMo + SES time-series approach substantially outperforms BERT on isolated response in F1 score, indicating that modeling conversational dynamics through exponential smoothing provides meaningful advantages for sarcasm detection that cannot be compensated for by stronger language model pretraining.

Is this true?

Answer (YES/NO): NO